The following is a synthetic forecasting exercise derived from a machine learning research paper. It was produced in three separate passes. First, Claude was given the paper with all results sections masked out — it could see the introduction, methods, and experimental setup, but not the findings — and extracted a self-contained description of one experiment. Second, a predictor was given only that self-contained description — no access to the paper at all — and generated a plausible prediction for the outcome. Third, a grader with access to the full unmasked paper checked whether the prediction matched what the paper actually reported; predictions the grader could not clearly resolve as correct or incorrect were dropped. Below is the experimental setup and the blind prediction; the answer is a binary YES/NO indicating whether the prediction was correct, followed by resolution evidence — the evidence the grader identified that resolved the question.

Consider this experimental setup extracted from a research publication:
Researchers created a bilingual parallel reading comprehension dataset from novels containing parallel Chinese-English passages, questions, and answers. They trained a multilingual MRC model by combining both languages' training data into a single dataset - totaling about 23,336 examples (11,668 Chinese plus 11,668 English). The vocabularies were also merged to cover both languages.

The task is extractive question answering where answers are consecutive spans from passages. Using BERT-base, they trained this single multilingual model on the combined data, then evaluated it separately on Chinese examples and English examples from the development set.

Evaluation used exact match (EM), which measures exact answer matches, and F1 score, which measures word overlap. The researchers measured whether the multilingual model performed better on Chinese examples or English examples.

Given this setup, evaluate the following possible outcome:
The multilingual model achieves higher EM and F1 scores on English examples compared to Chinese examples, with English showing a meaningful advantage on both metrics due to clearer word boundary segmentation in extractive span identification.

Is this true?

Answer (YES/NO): NO